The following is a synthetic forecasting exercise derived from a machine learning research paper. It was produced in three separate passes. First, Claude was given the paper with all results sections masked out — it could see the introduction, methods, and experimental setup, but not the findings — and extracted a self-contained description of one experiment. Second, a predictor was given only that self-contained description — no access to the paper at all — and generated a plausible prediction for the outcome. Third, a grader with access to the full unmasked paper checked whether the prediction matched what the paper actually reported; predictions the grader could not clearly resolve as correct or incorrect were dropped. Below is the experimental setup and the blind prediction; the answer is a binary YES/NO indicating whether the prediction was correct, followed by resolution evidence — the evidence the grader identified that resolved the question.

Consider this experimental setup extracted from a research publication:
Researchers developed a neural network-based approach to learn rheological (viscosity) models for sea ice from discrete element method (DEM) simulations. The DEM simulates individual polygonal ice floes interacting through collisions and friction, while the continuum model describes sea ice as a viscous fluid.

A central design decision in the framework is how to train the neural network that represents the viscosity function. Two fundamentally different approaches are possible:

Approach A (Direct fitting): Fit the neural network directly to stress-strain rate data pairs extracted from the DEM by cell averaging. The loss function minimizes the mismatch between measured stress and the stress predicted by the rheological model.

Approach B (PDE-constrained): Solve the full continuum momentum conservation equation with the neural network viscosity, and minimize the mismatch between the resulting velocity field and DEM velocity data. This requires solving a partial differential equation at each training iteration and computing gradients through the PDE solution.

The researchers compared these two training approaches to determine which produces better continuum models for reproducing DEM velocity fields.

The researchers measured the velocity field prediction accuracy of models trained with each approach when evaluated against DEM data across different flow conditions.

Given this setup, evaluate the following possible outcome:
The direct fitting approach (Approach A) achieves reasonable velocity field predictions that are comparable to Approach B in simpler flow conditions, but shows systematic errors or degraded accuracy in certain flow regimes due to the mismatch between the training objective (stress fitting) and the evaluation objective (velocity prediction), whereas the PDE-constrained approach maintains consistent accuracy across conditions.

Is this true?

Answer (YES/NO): YES